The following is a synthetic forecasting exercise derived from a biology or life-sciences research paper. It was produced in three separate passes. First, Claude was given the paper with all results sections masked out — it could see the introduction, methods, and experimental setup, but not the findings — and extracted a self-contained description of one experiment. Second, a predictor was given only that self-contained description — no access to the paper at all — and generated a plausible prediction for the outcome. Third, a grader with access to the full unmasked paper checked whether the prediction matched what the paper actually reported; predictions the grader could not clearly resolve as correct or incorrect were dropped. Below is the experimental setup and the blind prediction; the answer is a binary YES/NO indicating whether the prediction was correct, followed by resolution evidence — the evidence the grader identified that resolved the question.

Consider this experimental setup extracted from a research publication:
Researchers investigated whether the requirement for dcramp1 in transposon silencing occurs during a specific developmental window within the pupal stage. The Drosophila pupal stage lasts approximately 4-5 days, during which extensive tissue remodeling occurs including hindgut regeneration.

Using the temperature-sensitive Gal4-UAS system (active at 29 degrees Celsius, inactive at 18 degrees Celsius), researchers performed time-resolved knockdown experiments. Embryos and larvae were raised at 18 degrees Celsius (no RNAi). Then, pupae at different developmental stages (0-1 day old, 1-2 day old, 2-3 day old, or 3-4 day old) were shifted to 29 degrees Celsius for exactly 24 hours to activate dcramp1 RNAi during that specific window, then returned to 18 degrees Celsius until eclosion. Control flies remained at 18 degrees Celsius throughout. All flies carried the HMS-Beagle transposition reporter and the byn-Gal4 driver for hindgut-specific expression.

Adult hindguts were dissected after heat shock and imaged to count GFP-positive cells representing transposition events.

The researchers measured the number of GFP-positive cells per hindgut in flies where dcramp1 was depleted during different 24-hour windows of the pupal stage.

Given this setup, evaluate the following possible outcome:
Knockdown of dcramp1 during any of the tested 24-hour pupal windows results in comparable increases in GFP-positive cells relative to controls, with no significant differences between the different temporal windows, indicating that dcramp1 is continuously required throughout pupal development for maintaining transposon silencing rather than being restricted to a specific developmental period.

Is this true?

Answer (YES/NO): NO